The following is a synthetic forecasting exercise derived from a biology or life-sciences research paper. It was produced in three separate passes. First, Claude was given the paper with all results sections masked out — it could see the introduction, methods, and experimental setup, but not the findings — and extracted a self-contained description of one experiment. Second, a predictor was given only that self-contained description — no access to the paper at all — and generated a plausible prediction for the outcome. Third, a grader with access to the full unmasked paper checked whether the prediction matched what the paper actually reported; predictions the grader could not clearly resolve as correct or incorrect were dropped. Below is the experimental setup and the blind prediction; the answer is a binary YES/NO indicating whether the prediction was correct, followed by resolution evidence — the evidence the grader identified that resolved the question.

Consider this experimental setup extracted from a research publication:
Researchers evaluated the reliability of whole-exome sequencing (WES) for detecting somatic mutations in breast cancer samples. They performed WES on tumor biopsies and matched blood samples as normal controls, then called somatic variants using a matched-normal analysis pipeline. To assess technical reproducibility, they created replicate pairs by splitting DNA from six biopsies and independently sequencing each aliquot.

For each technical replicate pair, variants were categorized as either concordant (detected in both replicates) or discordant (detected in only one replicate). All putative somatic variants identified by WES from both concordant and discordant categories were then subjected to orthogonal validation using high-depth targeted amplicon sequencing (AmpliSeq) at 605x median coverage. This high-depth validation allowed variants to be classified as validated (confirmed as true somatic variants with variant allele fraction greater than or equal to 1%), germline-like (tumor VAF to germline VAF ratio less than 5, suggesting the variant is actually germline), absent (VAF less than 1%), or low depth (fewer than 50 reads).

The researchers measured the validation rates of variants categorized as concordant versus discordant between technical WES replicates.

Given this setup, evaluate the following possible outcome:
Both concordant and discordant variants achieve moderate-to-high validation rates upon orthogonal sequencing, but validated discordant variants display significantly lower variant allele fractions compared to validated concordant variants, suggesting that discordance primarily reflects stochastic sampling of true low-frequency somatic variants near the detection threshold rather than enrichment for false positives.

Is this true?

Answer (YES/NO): NO